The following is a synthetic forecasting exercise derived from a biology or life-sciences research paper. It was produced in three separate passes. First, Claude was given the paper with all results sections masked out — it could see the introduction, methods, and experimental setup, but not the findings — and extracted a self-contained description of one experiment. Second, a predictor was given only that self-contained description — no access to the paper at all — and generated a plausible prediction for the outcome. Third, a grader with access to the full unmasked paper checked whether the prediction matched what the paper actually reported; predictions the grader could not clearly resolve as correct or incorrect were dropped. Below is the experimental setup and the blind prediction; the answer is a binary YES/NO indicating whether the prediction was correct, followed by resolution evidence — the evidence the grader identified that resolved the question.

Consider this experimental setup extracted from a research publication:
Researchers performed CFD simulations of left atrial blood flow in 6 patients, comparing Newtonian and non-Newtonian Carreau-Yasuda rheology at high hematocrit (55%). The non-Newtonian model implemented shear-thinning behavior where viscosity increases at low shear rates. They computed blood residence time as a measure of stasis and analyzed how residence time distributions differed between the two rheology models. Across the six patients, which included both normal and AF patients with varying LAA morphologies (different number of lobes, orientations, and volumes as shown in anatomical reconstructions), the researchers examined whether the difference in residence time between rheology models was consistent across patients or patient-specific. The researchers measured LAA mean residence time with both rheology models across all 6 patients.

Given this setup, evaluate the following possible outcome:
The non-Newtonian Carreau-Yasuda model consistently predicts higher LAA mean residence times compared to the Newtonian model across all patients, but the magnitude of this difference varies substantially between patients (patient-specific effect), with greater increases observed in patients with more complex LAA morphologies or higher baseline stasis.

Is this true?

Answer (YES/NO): NO